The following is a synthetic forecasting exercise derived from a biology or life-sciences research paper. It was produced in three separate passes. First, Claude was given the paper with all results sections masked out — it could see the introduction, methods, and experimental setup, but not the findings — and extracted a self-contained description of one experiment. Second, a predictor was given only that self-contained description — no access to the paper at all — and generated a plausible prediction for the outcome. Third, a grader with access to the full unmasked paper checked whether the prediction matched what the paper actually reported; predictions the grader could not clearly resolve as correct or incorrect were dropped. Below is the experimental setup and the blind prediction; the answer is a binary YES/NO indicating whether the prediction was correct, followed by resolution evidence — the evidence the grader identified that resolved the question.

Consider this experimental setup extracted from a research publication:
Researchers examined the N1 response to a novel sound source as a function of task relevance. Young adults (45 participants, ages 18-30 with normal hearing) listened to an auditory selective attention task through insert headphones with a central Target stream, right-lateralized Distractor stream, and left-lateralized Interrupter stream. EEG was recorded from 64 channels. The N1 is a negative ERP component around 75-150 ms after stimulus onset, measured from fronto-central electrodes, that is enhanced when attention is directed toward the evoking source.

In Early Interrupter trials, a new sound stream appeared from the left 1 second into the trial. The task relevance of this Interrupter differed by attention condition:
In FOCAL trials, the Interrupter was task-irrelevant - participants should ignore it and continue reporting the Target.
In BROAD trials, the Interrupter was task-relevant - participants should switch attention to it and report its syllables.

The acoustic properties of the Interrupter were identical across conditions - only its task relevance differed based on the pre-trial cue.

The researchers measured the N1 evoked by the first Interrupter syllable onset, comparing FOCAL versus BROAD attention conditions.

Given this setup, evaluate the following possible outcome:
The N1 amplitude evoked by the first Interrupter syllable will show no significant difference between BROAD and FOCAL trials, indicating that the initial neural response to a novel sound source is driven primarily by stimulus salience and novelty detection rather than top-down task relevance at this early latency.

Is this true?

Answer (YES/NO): NO